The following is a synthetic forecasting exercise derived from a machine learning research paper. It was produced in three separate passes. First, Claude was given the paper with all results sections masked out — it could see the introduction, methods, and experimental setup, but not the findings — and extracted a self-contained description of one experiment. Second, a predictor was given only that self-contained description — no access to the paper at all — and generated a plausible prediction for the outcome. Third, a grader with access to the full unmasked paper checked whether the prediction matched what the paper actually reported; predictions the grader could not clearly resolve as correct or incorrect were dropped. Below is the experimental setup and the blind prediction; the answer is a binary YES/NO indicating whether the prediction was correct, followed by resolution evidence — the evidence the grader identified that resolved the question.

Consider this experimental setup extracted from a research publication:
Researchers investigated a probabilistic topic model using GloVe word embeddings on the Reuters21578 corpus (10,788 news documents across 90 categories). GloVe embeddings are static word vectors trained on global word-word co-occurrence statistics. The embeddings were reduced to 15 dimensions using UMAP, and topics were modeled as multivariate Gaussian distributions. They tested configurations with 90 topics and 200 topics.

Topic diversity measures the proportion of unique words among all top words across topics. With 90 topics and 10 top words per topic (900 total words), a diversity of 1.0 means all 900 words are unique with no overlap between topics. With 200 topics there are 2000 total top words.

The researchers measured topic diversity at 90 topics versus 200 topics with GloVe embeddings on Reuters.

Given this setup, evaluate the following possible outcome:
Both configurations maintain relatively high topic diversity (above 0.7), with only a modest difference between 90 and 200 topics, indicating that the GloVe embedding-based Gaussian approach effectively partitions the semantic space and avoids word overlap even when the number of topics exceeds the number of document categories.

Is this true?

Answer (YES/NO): NO